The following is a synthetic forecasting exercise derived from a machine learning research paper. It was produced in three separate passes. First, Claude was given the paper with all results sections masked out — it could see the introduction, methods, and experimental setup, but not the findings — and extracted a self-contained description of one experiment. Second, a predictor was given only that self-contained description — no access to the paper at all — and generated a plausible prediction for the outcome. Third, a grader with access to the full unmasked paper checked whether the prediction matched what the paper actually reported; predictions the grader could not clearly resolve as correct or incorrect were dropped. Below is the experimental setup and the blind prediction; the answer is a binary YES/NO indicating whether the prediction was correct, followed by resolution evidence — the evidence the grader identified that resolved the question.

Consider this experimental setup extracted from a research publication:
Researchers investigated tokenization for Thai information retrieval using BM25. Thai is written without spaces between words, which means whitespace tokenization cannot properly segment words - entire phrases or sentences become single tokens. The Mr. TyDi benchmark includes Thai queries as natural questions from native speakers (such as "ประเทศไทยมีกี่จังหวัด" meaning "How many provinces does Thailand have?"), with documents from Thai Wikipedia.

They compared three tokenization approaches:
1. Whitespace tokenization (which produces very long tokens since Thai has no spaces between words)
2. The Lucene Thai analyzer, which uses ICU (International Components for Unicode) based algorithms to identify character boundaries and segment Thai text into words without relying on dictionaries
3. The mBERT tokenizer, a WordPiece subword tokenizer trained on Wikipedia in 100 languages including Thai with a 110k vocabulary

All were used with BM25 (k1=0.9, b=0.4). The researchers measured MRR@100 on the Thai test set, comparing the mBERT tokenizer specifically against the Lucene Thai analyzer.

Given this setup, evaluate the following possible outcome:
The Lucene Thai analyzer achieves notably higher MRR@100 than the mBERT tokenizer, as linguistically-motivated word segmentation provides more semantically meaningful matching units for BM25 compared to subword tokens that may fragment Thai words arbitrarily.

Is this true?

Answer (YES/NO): YES